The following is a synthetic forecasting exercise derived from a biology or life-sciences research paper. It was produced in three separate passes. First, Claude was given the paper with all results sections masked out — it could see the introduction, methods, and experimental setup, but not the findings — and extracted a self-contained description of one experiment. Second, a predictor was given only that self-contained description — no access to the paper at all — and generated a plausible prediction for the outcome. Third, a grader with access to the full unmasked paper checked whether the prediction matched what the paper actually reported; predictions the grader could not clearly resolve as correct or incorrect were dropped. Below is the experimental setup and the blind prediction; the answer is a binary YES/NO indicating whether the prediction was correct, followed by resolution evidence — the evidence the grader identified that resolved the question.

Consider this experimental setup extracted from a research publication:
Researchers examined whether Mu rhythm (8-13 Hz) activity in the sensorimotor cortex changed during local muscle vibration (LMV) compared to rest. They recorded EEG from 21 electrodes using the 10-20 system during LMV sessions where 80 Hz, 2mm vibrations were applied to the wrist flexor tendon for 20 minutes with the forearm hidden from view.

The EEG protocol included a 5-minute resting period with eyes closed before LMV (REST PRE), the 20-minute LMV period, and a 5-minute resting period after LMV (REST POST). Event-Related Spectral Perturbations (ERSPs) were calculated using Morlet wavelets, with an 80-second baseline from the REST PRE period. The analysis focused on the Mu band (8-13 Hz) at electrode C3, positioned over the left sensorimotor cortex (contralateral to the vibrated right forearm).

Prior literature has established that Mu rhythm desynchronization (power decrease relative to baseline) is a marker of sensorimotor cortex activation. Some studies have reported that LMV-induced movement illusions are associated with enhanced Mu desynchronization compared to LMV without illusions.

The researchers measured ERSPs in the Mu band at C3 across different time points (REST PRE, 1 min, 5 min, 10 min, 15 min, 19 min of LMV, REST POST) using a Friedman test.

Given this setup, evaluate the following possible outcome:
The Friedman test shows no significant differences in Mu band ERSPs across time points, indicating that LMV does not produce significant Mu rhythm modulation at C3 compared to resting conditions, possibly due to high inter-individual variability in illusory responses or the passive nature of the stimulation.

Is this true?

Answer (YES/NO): NO